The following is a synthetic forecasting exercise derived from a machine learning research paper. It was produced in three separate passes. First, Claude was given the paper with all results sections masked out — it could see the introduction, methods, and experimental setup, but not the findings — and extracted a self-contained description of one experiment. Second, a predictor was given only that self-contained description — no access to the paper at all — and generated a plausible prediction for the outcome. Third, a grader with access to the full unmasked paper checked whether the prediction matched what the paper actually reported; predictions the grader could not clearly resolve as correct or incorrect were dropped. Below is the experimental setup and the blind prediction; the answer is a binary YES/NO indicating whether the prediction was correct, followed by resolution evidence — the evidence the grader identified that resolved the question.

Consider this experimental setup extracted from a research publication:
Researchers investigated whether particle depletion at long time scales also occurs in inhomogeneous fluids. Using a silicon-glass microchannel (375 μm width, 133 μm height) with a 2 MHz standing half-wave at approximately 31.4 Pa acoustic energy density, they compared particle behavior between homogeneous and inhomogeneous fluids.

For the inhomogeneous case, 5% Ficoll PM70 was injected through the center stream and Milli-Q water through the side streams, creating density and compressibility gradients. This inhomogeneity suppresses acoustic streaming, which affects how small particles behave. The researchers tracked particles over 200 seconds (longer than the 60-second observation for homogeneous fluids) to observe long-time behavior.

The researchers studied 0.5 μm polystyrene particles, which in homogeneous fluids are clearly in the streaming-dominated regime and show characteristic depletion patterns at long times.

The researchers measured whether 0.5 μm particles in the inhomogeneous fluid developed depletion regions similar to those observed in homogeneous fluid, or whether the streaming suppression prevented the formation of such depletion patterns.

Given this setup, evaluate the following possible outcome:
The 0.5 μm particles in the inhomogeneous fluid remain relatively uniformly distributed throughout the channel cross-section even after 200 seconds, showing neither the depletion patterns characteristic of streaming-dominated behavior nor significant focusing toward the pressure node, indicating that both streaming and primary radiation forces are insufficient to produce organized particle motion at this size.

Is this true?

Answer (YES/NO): NO